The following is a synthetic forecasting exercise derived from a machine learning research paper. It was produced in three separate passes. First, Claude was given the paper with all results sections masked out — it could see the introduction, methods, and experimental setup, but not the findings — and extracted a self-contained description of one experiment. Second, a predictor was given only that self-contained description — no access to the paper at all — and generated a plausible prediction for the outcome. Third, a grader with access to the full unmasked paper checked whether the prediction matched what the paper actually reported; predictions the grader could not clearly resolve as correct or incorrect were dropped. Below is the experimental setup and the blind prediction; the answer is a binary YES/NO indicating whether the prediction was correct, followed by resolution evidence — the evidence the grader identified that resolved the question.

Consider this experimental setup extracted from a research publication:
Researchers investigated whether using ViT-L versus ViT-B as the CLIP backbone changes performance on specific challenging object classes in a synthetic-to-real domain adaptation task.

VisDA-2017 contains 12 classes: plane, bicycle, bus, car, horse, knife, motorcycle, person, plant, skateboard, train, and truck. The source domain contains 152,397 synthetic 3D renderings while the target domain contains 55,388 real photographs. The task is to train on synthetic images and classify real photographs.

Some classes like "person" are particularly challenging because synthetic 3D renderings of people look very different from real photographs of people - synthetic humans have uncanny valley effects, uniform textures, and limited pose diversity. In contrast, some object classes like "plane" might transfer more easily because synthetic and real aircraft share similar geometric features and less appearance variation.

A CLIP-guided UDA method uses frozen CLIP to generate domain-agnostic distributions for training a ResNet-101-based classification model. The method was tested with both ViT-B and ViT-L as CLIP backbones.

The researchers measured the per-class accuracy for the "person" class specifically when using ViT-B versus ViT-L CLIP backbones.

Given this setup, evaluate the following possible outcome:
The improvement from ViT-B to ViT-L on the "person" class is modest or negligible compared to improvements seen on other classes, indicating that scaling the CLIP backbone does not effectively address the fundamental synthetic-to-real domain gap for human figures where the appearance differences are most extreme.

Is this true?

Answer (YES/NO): NO